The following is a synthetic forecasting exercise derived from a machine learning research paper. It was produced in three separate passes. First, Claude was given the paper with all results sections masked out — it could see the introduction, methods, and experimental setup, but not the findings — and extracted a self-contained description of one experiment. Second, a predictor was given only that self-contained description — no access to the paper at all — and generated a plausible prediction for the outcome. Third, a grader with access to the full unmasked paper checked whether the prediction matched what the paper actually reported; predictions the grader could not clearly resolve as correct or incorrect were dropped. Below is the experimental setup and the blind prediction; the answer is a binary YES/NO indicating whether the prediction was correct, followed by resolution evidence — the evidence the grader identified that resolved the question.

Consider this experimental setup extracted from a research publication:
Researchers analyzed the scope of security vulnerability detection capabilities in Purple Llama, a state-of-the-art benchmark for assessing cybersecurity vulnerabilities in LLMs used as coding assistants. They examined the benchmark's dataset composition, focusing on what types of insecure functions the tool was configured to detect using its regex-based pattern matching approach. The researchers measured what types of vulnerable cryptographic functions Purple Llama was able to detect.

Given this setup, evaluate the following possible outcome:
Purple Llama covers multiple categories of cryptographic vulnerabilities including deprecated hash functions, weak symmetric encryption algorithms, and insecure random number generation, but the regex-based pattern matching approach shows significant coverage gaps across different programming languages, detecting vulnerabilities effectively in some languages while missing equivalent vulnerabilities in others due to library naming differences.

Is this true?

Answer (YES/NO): NO